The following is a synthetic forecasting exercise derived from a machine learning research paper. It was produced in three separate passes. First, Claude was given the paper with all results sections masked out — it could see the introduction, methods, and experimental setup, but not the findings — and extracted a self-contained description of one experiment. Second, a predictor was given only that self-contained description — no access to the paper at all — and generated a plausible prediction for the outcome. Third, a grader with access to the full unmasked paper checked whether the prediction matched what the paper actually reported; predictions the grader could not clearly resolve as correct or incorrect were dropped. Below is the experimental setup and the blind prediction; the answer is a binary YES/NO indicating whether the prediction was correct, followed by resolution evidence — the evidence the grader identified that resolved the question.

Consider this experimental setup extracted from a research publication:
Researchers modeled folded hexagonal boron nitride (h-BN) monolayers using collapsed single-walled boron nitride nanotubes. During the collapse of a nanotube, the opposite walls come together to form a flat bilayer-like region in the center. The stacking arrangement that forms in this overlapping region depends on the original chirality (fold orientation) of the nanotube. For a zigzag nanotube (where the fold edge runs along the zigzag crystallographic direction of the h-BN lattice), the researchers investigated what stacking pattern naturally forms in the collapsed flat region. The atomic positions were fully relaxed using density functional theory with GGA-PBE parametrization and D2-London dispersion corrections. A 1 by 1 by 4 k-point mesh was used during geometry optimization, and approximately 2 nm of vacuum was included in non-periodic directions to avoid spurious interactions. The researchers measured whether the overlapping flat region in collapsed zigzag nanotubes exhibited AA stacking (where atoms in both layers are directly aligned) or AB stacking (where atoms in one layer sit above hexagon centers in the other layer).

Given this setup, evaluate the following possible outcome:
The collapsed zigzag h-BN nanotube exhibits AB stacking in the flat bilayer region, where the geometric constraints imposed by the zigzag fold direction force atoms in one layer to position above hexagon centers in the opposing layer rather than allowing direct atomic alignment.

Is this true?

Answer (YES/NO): NO